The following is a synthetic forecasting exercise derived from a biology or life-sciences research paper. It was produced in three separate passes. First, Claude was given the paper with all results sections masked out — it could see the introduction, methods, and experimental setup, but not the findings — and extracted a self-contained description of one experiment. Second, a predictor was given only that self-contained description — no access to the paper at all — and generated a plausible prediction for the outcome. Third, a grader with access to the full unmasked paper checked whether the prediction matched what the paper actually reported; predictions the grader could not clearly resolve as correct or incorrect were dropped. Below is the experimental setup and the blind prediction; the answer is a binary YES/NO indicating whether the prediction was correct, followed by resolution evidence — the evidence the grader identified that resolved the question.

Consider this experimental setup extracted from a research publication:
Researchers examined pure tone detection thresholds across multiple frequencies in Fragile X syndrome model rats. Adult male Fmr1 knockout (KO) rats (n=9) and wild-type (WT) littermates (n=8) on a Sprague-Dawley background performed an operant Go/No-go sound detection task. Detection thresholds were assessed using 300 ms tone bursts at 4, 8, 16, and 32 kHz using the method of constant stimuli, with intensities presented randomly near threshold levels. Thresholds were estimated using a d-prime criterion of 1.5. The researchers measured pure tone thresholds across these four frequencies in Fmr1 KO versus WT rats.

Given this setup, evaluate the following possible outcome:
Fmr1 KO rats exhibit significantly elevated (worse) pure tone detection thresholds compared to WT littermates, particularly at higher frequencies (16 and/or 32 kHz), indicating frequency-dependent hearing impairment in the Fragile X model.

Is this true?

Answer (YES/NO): NO